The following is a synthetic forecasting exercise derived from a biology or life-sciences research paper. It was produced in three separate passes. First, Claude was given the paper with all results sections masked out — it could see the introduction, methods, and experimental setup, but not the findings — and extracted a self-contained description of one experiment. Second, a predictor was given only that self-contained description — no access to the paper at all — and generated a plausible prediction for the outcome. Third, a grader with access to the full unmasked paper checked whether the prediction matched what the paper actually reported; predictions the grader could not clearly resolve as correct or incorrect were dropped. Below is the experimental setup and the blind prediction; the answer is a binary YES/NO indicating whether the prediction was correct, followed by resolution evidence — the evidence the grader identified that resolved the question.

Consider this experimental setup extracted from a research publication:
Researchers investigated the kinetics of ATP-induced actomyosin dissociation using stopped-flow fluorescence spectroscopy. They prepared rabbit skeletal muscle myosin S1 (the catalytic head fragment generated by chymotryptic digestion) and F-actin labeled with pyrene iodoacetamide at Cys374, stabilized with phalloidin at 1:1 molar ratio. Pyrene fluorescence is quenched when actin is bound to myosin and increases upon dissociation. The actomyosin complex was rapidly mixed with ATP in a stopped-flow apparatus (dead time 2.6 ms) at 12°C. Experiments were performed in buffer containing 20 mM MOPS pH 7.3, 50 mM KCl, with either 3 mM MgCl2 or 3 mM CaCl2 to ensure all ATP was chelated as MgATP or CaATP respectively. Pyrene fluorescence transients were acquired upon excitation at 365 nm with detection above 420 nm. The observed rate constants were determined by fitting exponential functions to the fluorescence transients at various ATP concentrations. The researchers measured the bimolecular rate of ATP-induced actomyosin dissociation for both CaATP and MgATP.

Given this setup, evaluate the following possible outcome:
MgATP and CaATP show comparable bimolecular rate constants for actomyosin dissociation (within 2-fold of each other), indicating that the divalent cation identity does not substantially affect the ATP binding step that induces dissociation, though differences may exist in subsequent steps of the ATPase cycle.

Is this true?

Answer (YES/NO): NO